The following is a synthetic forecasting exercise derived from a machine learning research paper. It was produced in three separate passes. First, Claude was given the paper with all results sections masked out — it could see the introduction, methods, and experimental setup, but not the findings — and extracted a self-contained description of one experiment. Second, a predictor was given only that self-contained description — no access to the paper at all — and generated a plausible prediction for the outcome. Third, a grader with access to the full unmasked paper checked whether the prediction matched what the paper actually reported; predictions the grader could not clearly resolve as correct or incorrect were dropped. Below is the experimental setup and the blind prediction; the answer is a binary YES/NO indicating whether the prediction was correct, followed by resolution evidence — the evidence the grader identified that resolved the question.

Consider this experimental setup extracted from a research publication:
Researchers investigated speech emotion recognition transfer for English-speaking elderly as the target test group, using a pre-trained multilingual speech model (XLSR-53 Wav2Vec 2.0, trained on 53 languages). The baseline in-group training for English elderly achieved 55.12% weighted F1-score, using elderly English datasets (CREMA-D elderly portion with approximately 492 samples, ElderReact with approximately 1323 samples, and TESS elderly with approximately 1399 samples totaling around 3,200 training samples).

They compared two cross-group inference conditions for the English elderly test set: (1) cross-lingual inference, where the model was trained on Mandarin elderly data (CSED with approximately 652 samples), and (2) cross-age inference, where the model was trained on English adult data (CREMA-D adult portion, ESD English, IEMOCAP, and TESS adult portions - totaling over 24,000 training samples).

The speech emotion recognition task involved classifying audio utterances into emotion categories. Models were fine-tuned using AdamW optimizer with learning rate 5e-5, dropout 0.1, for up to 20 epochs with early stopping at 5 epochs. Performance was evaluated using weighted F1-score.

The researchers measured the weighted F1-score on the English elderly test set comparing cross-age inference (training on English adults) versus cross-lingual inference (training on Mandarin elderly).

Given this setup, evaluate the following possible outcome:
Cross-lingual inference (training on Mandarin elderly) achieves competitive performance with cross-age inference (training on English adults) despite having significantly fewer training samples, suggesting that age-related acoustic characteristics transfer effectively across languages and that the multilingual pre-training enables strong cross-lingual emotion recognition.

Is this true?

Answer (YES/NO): NO